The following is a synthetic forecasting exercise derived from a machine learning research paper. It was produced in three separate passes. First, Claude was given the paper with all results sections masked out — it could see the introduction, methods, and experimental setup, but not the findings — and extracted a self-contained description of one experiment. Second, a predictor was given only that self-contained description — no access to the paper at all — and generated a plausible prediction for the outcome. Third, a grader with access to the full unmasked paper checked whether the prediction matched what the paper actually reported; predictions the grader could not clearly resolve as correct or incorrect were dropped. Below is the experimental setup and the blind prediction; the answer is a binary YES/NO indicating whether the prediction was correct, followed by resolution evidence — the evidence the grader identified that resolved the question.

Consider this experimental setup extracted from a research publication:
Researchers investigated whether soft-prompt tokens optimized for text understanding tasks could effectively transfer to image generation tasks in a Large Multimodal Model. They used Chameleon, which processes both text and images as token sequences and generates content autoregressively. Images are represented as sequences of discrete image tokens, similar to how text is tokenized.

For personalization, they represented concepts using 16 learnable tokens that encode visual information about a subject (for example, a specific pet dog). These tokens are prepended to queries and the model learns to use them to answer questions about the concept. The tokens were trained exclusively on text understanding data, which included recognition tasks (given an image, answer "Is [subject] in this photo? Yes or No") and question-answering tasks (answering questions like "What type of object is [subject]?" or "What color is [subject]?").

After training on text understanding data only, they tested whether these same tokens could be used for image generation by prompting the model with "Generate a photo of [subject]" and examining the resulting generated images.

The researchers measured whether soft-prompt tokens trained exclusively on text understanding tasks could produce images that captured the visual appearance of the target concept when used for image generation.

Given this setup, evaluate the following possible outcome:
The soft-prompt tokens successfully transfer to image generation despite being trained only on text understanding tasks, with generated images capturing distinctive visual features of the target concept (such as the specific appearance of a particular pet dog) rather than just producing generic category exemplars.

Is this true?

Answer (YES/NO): NO